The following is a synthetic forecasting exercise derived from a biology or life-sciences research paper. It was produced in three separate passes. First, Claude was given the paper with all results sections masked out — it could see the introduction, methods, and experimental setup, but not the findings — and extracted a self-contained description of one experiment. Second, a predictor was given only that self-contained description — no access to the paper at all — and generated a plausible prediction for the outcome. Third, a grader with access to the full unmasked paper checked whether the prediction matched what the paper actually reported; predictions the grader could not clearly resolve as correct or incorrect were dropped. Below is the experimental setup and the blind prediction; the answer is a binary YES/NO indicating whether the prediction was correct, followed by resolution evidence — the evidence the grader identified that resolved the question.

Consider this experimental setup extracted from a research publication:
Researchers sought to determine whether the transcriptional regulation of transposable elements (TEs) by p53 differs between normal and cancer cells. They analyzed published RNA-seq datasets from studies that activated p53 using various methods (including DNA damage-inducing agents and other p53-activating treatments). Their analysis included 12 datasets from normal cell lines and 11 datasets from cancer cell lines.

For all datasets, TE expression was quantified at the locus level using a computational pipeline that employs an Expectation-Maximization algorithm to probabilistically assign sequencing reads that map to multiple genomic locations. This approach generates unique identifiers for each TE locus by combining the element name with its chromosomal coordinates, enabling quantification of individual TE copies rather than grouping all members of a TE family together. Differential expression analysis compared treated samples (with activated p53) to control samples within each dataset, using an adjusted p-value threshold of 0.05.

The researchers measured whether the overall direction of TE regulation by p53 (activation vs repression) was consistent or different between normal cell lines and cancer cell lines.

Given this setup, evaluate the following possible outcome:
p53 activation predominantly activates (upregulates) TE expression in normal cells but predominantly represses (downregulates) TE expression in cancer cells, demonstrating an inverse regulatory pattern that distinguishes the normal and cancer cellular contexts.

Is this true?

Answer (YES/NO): YES